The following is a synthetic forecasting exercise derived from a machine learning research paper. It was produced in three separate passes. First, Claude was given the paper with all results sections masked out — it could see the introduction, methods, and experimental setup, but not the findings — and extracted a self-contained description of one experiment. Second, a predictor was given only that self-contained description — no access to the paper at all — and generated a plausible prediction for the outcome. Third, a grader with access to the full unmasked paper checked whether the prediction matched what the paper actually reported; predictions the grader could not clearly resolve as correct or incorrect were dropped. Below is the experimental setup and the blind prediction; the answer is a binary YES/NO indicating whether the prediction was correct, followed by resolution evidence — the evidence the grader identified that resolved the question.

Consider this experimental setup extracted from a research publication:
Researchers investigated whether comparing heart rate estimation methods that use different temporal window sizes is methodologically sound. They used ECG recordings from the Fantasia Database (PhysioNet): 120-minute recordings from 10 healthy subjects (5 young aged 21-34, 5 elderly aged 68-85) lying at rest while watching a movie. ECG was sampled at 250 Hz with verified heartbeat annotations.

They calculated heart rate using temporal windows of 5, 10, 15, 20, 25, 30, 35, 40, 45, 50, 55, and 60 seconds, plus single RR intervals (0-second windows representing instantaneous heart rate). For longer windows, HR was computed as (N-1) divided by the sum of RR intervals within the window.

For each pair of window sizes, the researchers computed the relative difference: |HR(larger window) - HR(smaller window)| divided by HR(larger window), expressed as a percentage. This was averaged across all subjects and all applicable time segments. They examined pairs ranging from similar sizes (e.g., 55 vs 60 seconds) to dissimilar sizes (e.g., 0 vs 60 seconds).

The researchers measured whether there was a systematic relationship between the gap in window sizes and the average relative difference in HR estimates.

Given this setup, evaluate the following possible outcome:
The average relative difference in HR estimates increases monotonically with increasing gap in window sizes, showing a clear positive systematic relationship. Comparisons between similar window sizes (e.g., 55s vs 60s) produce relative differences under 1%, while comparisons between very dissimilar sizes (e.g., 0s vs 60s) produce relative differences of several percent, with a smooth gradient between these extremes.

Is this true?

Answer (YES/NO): YES